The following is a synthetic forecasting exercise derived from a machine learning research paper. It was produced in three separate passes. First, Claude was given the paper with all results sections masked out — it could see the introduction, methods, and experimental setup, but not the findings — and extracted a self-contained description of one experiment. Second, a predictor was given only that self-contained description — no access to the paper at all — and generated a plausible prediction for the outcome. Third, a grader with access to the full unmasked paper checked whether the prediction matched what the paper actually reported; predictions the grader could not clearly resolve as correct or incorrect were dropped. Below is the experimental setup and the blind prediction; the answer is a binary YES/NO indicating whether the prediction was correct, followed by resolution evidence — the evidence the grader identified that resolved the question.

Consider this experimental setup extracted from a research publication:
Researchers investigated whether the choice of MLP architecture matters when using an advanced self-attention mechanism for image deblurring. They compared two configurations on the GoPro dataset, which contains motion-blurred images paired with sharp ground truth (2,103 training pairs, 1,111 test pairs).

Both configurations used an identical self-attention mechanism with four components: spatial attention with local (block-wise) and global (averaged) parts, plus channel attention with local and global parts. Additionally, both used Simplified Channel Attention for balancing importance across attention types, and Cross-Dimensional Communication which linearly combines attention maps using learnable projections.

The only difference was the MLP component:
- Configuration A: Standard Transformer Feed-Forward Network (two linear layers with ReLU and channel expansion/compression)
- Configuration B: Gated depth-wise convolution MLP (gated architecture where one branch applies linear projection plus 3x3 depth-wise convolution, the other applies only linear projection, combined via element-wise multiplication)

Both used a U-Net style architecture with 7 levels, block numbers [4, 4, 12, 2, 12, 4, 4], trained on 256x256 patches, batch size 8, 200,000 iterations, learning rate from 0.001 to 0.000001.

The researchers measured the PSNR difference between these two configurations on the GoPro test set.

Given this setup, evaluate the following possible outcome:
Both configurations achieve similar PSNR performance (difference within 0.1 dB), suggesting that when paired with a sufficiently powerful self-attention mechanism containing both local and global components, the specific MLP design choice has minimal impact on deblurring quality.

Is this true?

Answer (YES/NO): NO